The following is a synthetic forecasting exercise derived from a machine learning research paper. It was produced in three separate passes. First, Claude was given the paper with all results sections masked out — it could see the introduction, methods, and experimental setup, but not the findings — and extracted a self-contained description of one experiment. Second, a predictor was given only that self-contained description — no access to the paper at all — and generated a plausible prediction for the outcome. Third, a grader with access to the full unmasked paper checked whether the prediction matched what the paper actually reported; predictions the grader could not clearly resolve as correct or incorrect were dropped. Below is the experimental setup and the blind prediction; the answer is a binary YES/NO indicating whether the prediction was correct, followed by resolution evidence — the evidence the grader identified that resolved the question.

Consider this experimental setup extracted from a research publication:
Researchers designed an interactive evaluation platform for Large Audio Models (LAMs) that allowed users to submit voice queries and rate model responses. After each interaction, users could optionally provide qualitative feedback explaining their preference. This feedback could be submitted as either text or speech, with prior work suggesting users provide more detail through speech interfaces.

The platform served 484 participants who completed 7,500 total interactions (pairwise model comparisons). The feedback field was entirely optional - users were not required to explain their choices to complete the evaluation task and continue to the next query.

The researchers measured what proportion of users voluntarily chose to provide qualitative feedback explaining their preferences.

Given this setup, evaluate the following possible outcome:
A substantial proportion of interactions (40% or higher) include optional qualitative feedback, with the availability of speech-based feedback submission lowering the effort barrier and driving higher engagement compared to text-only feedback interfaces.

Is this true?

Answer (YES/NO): YES